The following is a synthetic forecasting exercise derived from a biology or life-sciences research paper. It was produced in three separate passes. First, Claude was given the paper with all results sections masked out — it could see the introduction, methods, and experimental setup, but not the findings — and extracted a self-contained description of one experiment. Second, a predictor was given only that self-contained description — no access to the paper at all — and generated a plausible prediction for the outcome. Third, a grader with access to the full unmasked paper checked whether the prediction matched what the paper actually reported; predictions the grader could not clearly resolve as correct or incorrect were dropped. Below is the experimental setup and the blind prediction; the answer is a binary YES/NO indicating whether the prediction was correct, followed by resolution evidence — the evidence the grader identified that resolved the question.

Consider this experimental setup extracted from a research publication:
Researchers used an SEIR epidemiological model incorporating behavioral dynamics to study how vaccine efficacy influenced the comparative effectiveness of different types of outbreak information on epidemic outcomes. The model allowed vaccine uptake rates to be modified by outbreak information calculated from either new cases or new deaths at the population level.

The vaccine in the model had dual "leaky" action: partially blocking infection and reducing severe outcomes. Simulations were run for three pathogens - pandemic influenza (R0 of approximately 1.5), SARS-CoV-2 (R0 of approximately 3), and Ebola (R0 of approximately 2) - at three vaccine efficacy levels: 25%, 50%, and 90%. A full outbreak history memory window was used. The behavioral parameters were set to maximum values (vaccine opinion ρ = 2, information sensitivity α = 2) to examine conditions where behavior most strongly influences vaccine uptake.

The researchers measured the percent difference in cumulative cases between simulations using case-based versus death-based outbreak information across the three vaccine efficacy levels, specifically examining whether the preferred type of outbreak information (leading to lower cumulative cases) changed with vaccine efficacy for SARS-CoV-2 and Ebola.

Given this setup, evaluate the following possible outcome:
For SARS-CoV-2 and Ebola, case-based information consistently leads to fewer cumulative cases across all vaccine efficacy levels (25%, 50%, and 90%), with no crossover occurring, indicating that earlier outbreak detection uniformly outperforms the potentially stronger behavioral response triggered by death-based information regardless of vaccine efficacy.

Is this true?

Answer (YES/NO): NO